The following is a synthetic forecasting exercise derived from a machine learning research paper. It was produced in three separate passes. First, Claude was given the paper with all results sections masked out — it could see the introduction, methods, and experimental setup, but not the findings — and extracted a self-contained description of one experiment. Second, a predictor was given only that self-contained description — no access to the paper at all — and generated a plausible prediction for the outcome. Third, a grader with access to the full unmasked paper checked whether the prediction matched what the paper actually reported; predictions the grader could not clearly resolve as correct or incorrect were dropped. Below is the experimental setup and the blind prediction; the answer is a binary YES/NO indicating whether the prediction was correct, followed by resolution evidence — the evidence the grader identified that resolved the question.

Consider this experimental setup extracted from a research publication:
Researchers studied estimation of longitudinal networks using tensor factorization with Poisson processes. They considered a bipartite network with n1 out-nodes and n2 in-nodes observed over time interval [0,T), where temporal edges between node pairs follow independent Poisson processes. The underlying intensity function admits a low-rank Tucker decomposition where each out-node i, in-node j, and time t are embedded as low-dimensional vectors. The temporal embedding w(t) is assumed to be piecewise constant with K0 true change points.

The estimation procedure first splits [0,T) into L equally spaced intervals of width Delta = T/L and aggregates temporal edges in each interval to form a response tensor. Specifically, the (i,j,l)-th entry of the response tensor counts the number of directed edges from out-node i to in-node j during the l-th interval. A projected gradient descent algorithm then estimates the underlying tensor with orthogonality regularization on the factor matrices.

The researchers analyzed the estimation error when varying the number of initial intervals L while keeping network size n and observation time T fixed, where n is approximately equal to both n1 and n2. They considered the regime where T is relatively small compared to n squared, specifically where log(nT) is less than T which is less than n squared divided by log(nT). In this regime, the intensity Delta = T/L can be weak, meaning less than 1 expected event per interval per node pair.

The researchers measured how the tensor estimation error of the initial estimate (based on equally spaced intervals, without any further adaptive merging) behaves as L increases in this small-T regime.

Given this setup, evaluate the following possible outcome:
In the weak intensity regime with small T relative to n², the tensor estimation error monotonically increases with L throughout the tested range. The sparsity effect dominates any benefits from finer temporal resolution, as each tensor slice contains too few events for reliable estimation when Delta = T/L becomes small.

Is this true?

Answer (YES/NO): NO